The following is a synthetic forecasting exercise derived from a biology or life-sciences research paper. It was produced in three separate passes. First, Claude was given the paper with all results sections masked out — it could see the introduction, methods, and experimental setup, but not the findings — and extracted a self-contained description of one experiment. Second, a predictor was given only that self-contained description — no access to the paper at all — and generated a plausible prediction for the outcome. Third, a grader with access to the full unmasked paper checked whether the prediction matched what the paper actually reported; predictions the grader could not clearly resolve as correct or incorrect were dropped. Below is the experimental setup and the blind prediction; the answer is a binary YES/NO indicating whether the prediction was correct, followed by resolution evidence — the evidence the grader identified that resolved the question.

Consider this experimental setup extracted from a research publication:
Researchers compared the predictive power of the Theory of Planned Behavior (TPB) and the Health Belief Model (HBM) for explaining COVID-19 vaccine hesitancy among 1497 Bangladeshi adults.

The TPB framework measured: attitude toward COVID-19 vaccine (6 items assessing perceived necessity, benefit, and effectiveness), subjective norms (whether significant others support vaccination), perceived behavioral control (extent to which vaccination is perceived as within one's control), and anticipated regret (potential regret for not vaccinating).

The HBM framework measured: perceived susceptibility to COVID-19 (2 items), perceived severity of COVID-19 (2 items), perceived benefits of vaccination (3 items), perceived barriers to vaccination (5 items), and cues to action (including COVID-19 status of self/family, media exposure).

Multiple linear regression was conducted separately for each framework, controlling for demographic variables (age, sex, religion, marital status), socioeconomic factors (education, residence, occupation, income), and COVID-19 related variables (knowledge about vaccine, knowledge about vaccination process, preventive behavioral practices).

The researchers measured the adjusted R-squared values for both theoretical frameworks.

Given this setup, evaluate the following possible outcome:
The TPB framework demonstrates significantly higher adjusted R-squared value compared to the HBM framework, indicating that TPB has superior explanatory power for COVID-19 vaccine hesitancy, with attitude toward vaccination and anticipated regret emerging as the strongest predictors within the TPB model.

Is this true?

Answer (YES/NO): NO